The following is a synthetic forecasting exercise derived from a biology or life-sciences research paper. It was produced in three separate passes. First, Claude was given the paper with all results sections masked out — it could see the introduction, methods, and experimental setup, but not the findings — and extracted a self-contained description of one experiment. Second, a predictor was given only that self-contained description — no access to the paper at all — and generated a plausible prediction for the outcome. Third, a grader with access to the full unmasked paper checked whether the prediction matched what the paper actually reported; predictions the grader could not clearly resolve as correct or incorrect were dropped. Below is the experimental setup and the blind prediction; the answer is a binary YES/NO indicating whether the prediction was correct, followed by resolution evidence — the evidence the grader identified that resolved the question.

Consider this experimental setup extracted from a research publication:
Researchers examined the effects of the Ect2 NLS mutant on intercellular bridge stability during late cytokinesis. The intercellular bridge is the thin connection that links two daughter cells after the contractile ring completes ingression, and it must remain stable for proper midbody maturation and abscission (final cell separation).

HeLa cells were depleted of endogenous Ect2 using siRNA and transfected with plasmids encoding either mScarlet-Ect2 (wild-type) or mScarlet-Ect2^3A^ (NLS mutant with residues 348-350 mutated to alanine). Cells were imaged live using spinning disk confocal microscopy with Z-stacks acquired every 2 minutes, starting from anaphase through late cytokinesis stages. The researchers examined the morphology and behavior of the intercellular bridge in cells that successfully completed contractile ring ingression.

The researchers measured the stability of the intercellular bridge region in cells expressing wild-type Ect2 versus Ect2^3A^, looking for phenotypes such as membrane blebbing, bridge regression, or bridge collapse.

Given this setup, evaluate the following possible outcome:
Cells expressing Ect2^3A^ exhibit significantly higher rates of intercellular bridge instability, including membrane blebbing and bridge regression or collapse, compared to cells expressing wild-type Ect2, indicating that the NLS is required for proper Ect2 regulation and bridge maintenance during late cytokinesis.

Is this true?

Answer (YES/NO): YES